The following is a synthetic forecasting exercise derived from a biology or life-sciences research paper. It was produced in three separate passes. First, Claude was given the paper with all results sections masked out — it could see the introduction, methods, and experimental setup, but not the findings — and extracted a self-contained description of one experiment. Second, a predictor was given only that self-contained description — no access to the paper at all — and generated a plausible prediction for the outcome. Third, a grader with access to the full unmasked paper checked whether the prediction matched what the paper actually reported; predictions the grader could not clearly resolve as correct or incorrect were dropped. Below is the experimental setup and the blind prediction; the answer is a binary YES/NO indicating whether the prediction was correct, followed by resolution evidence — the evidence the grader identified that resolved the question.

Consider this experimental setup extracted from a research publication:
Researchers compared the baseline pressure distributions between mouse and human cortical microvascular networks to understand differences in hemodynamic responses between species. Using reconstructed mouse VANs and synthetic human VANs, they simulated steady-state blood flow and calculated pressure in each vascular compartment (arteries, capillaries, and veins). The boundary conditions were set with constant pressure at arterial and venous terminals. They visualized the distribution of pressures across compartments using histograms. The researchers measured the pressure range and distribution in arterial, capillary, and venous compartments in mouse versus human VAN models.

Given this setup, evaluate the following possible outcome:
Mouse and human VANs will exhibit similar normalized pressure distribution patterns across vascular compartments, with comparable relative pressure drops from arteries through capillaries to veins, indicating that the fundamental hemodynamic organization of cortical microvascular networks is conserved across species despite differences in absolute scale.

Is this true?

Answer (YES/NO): NO